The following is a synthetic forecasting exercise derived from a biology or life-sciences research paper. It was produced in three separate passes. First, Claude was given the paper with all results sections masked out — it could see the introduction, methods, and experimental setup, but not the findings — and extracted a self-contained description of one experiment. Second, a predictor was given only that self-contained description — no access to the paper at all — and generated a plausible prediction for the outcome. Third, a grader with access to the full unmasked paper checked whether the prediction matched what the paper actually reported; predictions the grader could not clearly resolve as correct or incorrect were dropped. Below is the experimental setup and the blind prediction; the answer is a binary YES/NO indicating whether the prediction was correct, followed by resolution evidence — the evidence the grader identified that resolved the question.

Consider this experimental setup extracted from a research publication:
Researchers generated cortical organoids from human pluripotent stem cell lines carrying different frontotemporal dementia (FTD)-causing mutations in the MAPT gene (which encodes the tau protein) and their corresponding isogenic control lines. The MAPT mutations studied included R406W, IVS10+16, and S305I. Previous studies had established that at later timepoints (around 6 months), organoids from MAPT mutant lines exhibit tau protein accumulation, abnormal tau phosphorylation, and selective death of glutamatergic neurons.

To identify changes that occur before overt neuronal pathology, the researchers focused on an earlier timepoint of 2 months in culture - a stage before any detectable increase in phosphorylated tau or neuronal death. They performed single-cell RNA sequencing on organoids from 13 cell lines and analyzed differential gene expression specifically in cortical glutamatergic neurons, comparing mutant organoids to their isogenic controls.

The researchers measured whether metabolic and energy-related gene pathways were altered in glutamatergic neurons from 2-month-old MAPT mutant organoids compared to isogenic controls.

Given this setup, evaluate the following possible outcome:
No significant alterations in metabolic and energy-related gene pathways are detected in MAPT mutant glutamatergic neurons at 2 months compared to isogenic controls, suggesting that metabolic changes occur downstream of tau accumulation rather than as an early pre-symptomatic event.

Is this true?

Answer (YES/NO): NO